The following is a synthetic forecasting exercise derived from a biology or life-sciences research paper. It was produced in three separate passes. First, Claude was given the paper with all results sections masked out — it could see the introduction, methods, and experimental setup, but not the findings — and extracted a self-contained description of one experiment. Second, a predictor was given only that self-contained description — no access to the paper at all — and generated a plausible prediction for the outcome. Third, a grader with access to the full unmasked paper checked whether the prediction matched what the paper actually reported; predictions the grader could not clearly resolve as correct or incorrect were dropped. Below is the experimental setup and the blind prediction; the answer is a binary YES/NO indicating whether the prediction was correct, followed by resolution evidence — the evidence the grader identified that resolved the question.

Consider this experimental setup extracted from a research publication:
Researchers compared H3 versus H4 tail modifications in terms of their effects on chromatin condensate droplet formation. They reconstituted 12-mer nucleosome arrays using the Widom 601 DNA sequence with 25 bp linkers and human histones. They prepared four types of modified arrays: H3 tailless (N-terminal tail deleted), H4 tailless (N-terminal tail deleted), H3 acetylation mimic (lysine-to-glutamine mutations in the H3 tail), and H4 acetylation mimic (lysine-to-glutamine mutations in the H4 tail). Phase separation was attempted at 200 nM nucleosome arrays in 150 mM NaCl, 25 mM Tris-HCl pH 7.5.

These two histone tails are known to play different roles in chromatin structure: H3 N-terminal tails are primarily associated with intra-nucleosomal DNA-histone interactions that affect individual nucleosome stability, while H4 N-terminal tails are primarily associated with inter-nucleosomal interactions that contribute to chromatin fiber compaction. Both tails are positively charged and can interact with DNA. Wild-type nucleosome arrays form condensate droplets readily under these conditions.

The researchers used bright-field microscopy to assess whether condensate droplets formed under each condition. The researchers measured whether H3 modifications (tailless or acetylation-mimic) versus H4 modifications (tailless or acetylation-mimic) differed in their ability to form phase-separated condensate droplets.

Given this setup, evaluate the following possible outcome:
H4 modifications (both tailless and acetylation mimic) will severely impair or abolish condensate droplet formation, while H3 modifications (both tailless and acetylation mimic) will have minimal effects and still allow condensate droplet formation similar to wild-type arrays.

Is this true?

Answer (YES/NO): NO